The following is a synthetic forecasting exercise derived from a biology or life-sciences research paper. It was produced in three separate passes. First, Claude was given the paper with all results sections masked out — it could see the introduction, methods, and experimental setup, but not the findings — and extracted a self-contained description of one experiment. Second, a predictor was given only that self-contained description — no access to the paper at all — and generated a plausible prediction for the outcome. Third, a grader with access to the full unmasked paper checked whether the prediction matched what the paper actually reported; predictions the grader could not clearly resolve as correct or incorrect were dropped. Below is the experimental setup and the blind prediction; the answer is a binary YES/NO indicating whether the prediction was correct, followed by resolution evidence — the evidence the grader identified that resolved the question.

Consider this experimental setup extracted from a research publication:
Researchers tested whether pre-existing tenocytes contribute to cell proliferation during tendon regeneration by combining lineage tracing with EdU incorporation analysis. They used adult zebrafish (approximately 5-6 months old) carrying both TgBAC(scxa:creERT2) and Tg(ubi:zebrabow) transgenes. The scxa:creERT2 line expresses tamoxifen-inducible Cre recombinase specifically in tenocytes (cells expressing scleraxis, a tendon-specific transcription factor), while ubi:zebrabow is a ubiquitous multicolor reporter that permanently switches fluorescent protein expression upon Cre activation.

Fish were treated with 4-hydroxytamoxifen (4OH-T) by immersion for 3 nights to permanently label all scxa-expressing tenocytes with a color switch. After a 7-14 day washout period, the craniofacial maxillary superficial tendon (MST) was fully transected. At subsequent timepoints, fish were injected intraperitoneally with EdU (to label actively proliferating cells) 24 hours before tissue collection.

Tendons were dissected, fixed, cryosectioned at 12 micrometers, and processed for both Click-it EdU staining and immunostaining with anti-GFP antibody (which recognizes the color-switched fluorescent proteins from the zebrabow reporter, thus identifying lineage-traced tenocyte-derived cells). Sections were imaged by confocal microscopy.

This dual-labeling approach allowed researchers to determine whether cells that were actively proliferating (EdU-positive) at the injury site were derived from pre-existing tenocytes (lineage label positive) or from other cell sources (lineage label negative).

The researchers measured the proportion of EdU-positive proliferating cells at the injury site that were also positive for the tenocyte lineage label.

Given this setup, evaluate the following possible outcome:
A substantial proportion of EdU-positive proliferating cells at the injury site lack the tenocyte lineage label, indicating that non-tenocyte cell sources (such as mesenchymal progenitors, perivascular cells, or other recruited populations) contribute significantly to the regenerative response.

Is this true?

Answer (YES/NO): NO